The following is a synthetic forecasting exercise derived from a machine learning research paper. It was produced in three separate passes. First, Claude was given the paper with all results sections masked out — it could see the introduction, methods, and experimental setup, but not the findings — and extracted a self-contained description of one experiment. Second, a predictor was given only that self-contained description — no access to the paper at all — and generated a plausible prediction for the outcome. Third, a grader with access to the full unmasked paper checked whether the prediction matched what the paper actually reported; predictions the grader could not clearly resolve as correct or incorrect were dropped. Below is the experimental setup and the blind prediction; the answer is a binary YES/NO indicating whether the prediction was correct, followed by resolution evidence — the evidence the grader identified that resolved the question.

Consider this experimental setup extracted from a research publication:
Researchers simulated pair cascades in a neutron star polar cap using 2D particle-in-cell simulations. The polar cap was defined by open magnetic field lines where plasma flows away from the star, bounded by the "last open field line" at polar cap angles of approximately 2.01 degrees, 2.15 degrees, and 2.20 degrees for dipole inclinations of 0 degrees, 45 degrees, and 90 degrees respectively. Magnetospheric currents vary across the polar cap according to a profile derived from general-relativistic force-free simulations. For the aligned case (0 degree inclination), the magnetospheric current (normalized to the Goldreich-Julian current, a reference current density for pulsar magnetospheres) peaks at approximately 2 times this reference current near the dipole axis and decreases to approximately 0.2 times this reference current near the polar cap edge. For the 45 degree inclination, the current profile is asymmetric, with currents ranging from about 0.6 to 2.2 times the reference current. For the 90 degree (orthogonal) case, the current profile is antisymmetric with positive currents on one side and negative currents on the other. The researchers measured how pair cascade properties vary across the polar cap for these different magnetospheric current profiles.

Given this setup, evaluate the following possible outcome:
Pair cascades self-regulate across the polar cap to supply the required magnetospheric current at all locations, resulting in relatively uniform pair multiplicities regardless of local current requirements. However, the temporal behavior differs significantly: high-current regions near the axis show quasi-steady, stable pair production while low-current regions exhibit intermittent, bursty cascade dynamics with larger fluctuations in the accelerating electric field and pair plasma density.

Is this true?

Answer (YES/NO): NO